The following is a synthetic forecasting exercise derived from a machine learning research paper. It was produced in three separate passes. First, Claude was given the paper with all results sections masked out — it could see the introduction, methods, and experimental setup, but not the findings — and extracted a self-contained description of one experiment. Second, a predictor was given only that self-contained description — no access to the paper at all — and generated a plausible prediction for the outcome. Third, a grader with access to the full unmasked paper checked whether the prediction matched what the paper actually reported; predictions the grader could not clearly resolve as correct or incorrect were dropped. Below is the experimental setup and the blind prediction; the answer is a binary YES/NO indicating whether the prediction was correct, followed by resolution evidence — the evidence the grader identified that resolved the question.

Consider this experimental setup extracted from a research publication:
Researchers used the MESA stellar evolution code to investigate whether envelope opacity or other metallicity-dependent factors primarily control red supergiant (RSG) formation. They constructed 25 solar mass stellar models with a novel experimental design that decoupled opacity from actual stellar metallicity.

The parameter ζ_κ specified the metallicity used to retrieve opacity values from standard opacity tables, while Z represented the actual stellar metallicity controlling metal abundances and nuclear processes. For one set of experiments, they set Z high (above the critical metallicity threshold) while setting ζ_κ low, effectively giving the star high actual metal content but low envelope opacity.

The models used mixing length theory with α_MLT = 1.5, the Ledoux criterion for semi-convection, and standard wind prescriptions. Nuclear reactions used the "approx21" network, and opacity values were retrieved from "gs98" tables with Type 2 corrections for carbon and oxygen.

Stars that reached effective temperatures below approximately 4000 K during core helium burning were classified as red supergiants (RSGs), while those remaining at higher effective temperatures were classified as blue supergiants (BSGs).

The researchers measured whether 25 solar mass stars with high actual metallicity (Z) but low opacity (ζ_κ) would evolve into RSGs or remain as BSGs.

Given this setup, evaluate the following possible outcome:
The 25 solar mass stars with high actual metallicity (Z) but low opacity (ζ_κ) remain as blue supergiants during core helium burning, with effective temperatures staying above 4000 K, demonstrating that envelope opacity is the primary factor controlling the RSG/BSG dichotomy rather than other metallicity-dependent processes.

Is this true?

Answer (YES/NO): NO